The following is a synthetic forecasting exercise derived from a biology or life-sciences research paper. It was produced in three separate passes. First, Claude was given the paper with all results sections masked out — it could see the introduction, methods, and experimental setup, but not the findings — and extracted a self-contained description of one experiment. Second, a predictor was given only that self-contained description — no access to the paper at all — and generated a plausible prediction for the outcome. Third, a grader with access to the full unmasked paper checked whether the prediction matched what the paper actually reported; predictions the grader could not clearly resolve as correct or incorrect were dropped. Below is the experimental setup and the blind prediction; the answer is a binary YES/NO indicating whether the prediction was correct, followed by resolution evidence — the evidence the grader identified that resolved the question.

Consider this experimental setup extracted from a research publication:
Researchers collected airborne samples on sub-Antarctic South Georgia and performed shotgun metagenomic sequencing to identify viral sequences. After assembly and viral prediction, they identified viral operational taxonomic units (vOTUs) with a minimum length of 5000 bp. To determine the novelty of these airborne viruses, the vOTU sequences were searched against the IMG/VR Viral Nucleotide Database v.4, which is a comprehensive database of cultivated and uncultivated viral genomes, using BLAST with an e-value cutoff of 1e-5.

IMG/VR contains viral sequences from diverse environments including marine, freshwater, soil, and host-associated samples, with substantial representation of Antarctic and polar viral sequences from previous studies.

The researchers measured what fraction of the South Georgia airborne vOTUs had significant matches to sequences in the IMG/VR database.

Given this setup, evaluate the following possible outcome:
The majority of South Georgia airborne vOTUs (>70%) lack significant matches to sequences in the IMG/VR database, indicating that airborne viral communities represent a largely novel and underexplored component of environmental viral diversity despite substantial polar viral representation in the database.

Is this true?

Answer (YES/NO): NO